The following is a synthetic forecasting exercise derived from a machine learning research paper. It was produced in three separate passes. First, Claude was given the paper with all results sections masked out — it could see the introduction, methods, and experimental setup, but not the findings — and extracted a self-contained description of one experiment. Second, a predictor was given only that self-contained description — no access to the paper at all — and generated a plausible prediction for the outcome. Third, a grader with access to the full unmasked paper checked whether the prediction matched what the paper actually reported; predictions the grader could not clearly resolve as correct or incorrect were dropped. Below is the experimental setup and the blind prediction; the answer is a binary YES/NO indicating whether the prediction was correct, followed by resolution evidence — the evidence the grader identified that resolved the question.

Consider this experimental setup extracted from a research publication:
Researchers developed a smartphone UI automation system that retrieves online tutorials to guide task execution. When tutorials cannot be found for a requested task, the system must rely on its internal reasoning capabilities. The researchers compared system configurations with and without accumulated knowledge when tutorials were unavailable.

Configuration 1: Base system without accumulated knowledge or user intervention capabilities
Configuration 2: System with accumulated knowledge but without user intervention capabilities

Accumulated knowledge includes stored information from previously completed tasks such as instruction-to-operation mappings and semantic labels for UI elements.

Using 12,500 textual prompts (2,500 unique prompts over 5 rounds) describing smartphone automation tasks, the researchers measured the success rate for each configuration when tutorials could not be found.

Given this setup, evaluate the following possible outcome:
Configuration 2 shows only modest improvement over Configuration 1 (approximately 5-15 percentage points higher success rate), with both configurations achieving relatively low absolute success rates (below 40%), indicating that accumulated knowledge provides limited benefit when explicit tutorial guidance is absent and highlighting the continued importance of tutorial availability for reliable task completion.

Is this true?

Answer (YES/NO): NO